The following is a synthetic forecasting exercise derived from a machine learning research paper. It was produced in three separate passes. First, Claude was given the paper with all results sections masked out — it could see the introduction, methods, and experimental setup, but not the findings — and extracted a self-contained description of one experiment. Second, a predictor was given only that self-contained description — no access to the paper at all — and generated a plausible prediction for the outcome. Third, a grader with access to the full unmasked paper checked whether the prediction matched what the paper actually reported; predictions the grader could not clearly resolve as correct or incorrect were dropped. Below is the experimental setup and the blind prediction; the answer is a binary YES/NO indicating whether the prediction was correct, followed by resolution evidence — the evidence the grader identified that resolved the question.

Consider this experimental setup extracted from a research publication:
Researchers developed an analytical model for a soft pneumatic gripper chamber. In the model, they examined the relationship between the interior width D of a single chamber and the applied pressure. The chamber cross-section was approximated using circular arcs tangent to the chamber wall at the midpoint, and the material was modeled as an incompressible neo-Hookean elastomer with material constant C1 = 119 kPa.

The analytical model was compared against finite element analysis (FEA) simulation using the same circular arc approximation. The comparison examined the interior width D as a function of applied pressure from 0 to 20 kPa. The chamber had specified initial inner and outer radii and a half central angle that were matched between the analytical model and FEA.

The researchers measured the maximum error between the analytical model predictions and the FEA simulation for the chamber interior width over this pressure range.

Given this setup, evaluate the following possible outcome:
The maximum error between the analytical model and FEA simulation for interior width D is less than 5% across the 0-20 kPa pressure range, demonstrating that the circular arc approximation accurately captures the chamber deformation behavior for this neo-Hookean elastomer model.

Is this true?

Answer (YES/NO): YES